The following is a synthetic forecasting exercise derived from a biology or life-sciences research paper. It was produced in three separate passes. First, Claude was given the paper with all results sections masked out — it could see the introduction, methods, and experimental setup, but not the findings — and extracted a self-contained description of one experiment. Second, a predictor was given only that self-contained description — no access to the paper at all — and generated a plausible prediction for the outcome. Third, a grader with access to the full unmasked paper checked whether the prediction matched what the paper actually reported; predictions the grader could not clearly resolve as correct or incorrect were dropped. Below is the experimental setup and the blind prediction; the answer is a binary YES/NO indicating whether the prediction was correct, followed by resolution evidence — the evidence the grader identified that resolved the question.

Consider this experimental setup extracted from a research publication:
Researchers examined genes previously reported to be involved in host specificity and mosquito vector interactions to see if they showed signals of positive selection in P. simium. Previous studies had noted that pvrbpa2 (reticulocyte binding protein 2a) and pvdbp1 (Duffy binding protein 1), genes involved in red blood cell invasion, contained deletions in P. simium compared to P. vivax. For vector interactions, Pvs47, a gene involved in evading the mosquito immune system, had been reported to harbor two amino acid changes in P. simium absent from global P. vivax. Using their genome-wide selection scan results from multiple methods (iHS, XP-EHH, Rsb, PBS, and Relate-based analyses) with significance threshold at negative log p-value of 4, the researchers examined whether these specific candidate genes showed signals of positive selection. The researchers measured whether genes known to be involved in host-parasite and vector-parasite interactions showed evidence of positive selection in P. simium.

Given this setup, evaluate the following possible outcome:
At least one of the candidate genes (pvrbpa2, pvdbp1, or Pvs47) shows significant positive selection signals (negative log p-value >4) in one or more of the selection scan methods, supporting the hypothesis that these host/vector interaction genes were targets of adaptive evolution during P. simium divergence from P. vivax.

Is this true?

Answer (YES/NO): YES